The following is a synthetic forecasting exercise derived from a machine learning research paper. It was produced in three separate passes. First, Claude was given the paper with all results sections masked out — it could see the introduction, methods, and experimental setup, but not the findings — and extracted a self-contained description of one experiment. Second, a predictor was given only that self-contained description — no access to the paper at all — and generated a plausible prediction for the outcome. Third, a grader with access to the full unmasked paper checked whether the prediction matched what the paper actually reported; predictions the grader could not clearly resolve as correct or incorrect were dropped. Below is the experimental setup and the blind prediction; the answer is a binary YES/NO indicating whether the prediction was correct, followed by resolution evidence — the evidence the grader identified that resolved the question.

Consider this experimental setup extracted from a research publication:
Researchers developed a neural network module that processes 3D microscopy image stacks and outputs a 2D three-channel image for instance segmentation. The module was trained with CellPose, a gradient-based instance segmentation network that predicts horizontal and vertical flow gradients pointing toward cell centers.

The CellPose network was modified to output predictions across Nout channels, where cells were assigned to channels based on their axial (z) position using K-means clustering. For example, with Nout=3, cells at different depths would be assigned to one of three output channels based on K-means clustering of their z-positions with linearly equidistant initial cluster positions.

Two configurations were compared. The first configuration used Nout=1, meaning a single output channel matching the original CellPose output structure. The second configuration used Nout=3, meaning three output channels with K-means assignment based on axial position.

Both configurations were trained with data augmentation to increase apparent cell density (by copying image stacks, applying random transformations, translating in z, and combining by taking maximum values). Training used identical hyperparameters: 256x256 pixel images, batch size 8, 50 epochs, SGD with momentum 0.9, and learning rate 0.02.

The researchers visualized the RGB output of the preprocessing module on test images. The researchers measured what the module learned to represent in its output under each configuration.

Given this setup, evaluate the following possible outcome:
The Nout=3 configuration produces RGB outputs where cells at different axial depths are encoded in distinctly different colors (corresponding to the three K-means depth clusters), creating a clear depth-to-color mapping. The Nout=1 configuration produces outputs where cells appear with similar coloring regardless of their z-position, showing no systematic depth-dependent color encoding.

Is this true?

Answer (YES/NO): YES